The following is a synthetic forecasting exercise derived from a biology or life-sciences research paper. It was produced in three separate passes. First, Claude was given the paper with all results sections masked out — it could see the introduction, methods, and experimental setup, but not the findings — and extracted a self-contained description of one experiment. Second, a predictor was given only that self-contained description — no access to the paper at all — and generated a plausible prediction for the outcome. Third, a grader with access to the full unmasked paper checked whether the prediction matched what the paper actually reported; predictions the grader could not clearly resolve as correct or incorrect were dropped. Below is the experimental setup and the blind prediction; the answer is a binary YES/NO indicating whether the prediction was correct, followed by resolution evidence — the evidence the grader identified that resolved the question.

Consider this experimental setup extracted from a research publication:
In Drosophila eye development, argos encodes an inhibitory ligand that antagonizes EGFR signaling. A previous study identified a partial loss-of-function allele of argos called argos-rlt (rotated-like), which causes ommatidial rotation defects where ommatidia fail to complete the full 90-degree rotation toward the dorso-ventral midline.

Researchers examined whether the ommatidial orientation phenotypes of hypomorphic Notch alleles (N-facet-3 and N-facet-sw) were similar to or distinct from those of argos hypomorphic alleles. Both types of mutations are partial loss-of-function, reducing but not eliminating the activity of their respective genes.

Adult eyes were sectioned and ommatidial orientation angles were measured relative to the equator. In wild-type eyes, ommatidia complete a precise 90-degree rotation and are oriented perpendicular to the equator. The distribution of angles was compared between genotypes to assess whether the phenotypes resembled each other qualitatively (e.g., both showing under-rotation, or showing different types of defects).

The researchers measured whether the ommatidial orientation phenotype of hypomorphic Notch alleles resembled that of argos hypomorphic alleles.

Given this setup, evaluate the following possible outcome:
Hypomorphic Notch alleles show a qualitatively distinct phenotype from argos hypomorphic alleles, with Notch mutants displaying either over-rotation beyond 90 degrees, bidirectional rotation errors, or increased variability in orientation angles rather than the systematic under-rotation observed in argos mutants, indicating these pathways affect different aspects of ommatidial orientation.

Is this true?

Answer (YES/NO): NO